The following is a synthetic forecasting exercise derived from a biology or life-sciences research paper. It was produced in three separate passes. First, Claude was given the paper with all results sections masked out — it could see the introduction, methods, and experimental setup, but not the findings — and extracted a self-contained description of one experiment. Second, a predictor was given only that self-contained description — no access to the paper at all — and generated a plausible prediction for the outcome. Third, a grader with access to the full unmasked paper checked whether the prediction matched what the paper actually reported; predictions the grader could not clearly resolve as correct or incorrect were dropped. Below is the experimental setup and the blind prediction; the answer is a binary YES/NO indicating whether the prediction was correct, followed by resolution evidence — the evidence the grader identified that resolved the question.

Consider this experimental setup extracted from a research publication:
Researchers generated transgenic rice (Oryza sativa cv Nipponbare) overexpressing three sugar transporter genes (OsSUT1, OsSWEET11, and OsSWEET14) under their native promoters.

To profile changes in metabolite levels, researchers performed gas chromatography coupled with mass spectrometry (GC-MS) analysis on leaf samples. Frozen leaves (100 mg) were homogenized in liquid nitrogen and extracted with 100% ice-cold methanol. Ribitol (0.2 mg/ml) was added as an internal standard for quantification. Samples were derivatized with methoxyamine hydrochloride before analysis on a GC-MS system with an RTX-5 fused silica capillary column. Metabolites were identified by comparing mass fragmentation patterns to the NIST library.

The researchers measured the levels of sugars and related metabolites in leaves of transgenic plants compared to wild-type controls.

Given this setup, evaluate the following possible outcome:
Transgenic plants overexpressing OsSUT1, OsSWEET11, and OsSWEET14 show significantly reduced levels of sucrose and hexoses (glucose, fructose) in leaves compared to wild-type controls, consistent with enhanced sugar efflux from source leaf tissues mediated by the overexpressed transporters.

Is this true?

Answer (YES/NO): NO